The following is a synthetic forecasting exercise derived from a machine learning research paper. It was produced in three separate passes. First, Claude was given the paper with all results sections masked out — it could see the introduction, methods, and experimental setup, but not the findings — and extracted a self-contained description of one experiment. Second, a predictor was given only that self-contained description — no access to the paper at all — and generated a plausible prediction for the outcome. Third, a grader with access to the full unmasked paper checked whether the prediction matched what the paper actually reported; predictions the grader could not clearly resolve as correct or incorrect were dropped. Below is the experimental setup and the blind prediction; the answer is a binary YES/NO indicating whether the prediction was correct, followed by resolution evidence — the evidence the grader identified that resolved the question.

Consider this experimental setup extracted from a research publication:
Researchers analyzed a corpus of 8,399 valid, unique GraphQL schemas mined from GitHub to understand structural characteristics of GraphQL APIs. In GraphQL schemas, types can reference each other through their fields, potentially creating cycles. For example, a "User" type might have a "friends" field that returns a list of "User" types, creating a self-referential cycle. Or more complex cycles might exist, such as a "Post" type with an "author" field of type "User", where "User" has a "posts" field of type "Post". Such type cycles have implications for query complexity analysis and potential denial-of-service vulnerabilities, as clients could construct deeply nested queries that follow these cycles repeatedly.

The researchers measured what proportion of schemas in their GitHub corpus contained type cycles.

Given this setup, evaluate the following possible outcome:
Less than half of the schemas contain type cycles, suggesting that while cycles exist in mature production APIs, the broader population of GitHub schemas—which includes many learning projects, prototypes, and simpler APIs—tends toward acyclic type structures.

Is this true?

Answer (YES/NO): YES